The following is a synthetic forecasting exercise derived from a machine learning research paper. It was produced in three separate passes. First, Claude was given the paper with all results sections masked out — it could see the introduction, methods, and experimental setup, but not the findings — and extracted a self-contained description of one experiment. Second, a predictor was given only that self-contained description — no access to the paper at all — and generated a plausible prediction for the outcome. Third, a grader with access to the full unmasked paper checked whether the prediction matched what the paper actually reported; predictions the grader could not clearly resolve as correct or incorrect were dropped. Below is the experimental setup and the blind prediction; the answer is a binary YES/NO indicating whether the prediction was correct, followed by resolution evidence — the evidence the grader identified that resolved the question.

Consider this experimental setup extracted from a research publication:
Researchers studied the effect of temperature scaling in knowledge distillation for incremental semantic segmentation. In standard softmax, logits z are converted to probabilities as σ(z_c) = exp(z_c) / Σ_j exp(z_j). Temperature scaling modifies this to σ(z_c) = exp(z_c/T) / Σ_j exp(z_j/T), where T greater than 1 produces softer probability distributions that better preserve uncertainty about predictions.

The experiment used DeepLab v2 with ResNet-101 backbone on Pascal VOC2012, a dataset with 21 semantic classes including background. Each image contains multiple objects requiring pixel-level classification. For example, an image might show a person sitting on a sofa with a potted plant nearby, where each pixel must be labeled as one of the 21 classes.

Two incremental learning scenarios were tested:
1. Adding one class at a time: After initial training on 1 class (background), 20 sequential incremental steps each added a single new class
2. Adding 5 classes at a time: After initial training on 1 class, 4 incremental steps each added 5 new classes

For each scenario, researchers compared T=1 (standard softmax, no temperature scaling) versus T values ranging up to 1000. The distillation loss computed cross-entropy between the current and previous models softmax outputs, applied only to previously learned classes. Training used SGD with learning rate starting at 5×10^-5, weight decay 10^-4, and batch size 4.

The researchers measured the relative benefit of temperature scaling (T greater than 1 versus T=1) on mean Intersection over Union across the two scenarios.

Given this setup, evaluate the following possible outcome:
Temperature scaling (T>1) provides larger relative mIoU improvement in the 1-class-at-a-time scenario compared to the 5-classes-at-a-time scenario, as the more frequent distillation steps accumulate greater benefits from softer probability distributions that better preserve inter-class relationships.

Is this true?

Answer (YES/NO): YES